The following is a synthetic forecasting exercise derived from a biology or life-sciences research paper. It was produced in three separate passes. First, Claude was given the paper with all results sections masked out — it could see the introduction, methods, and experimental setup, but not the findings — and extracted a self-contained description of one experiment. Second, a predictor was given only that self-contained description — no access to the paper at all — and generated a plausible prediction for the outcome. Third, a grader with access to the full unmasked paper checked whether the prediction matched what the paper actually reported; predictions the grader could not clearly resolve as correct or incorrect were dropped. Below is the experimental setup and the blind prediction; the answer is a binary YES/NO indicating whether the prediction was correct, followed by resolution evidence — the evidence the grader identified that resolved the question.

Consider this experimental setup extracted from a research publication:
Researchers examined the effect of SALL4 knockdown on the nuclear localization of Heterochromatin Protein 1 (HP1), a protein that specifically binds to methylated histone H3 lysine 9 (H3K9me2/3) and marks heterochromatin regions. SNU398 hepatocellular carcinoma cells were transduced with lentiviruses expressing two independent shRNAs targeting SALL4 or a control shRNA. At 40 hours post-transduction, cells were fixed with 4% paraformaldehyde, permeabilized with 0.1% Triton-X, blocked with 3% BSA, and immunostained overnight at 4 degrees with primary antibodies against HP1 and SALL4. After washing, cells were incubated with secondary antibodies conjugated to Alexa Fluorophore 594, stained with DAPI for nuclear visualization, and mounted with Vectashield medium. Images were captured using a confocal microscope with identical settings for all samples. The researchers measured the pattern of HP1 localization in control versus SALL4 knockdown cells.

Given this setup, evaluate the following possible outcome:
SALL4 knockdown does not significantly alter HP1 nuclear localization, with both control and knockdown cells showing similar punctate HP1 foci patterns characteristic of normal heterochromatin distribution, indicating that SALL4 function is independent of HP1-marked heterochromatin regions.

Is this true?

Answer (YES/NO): NO